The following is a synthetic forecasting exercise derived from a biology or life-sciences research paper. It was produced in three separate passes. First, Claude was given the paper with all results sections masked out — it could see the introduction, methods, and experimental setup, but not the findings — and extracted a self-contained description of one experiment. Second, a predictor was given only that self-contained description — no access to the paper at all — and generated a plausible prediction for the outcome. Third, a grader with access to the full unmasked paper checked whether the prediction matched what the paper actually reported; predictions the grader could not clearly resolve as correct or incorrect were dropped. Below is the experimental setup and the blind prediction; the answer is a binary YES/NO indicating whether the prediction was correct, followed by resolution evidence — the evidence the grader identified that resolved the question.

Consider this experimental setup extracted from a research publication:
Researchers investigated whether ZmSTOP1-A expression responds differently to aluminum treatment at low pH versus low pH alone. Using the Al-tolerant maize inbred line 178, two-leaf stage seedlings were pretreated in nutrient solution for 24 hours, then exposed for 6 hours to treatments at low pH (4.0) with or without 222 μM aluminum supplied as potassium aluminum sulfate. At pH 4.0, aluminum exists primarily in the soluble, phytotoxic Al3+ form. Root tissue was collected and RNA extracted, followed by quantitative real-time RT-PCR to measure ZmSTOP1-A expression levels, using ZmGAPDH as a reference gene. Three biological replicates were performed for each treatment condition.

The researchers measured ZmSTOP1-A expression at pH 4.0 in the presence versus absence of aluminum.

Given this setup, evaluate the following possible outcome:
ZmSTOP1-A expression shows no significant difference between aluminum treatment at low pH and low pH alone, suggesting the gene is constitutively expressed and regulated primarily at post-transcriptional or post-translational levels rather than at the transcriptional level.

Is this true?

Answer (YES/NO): YES